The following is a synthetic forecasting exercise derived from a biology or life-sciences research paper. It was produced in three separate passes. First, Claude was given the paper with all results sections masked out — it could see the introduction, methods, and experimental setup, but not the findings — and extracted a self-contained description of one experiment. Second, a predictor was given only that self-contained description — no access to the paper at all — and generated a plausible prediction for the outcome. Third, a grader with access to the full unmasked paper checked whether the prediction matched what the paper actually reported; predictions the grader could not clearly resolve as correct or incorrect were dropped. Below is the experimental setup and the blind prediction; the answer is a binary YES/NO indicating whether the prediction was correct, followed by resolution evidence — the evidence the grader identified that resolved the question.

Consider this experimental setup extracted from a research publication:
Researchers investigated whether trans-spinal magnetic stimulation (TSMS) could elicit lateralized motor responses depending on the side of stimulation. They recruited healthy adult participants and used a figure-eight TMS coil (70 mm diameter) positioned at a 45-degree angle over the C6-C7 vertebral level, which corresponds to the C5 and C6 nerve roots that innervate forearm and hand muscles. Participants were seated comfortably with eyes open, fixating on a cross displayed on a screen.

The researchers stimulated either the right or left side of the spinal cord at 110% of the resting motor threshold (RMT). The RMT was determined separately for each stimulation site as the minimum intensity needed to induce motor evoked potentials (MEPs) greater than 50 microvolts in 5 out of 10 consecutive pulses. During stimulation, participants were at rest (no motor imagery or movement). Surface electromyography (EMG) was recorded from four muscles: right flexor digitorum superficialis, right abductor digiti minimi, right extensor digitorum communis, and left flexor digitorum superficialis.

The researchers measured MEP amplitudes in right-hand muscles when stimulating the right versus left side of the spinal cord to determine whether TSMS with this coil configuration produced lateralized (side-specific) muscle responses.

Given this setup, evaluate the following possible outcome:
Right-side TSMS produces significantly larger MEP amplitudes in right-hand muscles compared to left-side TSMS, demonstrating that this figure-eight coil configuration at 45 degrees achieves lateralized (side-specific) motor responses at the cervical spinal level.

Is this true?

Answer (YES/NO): YES